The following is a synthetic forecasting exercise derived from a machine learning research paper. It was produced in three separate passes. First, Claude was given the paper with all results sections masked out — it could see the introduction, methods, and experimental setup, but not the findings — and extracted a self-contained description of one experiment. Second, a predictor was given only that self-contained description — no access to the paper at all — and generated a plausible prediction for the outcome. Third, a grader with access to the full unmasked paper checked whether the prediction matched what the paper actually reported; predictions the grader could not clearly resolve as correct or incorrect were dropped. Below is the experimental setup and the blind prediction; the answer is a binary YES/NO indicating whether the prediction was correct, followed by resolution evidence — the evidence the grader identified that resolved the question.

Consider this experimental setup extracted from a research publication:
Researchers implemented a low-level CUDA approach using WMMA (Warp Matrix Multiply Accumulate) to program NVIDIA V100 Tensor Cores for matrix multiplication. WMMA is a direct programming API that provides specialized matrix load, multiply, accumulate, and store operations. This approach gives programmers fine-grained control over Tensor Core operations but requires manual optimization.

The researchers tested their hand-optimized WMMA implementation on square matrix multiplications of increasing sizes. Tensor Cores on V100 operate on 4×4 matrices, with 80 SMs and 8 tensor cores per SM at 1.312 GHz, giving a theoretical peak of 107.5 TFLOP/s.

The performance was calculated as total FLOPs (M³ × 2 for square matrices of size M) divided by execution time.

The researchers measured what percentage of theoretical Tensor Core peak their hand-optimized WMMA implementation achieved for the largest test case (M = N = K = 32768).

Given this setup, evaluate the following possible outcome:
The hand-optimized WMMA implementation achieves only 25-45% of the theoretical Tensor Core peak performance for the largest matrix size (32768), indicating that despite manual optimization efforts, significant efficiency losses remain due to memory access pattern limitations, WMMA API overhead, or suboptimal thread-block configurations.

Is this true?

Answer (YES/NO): NO